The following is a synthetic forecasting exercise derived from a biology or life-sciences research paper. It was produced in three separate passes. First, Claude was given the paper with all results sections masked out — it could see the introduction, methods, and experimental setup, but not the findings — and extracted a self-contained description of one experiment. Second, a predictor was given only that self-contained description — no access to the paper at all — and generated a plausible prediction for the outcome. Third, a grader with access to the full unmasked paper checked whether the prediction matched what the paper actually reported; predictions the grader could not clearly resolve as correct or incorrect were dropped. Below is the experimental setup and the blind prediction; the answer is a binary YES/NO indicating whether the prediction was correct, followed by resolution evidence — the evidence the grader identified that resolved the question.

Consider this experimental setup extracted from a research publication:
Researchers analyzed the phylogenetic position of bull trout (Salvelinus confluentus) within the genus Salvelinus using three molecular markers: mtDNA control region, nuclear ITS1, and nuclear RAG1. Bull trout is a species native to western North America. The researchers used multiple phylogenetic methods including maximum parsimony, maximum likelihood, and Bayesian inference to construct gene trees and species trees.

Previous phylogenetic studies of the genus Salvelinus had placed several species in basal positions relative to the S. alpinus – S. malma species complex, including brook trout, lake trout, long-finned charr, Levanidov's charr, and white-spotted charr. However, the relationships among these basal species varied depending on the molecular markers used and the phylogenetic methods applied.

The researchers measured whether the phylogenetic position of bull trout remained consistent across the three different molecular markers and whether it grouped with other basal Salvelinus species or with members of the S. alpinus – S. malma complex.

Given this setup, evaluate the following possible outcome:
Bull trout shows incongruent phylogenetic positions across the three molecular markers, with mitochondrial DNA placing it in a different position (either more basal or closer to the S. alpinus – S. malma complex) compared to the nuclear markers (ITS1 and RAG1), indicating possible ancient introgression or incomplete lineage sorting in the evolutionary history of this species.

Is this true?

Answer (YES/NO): YES